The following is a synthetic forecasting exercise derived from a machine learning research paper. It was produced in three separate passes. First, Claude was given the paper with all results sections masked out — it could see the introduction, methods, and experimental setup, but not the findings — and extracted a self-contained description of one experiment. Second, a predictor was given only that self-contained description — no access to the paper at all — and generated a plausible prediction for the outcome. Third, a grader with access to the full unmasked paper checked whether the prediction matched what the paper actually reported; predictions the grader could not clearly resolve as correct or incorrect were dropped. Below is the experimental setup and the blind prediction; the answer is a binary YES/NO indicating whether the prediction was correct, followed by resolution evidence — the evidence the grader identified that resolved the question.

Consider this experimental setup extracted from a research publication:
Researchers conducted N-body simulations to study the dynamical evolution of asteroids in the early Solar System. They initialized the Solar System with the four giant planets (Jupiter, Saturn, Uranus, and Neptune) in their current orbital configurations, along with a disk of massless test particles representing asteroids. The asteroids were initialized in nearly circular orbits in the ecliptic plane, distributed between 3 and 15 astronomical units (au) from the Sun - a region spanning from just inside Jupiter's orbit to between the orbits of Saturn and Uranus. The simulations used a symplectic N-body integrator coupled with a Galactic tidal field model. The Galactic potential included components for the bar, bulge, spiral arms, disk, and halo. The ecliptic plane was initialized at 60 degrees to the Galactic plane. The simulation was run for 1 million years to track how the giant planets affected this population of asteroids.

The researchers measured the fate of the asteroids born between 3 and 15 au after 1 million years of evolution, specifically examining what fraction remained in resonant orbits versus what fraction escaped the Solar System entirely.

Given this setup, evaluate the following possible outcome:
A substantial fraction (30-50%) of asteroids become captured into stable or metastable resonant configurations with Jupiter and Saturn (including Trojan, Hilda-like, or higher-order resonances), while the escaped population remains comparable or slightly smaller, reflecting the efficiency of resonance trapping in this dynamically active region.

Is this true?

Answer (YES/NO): YES